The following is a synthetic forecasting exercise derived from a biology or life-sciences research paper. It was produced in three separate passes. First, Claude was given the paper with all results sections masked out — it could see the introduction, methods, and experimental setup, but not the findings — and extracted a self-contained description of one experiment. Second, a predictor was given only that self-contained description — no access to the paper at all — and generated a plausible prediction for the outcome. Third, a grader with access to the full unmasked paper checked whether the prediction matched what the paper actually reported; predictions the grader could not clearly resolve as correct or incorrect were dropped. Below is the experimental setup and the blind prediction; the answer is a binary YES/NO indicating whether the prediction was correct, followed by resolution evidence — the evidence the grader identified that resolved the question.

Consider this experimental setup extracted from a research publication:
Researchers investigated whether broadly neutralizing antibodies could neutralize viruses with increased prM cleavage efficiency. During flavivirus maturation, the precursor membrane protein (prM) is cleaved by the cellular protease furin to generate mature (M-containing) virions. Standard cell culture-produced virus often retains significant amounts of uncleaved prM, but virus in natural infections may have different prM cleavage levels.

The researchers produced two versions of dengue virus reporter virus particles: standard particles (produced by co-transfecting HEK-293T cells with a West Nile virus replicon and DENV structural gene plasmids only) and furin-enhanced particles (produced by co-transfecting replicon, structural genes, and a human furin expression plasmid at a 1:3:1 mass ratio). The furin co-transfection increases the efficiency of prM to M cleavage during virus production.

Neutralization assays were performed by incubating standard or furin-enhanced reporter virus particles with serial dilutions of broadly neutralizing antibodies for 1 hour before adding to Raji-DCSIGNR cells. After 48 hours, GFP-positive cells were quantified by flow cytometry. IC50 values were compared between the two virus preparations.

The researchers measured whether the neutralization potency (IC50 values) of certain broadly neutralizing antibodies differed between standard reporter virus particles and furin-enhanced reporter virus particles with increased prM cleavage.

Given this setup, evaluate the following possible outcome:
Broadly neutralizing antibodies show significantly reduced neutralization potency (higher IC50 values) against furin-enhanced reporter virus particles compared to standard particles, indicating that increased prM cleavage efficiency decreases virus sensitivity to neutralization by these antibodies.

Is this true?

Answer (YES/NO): NO